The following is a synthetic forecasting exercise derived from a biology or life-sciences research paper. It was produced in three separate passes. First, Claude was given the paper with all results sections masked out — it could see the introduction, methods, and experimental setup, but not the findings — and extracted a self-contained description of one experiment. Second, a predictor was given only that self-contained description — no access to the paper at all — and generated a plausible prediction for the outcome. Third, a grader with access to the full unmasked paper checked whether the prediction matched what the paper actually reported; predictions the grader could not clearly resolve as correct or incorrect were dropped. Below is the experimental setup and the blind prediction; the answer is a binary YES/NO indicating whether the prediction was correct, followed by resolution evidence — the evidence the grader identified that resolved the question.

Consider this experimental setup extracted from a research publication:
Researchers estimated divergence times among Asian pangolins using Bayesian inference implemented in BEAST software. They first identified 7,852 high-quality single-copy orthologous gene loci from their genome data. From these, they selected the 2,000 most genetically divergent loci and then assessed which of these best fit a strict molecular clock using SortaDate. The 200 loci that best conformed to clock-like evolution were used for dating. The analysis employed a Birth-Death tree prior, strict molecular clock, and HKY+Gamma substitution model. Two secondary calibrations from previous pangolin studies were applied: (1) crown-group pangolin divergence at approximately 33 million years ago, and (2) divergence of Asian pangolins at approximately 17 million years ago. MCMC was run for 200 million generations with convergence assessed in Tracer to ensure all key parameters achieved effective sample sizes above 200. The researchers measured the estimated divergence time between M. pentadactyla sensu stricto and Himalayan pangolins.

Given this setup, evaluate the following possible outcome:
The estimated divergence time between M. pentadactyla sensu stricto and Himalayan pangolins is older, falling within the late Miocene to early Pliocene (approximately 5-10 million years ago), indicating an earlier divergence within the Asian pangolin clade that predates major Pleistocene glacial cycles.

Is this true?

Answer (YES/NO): NO